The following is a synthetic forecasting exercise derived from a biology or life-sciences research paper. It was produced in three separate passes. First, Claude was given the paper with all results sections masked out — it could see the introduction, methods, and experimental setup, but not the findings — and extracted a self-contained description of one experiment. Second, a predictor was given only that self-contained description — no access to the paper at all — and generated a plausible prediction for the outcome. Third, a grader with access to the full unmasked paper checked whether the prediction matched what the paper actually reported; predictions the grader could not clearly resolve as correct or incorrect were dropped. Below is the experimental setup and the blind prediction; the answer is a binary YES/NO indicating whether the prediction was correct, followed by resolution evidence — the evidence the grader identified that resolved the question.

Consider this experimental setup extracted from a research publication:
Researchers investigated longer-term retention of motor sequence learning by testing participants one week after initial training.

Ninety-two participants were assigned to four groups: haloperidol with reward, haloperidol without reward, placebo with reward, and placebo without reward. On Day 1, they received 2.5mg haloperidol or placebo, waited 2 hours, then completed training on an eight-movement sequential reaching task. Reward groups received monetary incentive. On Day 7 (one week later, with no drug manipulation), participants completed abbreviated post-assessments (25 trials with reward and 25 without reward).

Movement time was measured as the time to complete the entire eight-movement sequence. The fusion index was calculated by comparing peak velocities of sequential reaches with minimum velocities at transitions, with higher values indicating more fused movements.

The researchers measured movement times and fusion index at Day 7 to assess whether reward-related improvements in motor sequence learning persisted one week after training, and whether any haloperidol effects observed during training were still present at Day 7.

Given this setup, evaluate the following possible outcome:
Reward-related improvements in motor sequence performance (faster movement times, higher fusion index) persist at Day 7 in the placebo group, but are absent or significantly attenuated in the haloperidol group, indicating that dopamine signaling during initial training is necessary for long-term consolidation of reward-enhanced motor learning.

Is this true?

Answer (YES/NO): NO